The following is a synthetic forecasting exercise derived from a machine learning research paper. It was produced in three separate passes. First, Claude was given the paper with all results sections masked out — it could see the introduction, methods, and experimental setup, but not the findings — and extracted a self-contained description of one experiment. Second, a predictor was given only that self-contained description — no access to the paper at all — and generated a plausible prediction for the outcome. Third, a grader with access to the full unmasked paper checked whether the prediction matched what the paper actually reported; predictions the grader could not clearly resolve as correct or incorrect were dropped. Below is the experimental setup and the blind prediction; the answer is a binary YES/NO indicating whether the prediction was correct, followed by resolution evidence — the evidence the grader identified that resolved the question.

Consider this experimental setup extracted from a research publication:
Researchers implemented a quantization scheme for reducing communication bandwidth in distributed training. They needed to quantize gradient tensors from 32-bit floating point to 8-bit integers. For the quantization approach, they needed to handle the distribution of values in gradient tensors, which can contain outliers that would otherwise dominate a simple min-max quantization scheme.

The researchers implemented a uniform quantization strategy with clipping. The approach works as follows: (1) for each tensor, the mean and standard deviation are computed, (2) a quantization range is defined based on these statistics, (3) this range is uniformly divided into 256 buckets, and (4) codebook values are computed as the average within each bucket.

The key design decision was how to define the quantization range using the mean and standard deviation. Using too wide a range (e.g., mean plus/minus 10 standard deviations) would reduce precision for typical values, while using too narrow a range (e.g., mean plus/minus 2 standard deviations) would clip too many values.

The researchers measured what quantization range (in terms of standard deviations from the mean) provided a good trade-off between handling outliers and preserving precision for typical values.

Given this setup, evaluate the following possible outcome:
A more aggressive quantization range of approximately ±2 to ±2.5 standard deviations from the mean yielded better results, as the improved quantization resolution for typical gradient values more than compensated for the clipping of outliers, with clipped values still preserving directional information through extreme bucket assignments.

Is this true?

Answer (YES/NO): NO